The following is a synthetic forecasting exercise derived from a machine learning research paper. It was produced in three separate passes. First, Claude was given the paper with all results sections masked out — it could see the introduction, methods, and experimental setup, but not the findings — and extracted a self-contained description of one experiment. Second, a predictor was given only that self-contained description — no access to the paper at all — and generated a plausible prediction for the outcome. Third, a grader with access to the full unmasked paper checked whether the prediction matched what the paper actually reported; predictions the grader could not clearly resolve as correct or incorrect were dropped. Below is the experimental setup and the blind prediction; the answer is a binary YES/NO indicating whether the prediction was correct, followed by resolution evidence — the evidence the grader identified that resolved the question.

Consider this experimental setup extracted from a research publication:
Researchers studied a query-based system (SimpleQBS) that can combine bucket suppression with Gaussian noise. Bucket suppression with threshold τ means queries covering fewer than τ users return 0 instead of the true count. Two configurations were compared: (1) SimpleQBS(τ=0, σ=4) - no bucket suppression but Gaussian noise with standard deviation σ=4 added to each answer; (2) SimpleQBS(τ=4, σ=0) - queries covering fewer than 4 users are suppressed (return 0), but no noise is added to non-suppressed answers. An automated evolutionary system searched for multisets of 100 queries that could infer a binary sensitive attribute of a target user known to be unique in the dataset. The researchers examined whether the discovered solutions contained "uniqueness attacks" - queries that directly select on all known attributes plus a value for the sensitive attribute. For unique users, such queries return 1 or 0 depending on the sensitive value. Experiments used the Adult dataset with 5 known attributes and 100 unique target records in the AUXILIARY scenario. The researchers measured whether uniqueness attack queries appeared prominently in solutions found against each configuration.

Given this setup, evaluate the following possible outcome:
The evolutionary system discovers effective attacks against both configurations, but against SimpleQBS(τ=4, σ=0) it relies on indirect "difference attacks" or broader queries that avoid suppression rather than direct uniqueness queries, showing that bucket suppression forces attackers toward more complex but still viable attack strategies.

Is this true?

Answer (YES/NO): YES